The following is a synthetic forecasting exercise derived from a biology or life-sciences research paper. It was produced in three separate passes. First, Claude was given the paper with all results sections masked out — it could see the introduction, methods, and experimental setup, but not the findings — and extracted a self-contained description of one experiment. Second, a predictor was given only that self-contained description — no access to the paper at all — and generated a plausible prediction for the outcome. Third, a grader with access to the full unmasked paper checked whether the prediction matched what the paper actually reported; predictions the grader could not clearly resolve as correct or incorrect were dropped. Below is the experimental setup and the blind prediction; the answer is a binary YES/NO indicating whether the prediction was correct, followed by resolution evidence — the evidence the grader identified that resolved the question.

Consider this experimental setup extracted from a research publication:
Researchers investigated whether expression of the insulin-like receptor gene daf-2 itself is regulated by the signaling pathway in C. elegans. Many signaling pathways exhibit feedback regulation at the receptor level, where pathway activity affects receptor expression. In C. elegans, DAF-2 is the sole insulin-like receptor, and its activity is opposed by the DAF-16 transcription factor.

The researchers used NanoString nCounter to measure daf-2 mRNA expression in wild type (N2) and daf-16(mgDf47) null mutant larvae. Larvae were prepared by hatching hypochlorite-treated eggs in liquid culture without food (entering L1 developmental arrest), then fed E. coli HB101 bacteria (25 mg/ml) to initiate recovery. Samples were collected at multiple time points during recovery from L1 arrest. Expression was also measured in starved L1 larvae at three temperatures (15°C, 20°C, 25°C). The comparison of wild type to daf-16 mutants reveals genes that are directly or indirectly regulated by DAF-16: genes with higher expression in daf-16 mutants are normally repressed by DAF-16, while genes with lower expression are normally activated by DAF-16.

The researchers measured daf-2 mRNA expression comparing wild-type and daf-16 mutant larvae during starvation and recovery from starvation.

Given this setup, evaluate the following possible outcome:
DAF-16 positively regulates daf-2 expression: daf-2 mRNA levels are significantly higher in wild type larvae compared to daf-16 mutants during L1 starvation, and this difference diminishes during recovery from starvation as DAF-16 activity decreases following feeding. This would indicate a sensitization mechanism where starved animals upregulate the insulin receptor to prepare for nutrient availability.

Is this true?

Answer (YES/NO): NO